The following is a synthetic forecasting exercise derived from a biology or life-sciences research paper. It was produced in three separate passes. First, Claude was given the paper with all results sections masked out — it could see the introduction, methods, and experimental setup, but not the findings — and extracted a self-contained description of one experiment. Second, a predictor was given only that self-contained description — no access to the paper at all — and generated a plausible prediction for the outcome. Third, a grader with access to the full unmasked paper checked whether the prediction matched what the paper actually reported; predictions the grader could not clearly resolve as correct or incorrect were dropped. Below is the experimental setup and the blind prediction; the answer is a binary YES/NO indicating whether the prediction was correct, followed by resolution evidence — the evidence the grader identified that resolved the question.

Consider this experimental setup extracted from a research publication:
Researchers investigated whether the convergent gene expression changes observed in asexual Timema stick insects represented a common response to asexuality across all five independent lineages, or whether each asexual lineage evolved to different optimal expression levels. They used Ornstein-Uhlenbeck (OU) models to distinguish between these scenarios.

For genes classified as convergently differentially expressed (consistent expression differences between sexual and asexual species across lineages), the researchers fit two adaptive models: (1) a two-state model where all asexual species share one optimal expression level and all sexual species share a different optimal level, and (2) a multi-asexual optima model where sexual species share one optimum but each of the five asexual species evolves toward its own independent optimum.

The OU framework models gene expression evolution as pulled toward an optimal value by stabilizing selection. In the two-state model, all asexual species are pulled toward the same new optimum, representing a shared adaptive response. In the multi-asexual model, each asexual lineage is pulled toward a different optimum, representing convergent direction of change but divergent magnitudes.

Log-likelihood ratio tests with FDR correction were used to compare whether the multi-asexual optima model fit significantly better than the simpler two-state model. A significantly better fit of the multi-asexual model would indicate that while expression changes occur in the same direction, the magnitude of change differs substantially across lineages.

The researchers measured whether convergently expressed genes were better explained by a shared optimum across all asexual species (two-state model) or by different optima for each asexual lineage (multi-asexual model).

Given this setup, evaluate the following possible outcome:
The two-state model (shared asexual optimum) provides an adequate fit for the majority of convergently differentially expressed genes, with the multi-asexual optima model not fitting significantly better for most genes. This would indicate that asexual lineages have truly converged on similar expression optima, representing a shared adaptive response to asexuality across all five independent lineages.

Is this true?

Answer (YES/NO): YES